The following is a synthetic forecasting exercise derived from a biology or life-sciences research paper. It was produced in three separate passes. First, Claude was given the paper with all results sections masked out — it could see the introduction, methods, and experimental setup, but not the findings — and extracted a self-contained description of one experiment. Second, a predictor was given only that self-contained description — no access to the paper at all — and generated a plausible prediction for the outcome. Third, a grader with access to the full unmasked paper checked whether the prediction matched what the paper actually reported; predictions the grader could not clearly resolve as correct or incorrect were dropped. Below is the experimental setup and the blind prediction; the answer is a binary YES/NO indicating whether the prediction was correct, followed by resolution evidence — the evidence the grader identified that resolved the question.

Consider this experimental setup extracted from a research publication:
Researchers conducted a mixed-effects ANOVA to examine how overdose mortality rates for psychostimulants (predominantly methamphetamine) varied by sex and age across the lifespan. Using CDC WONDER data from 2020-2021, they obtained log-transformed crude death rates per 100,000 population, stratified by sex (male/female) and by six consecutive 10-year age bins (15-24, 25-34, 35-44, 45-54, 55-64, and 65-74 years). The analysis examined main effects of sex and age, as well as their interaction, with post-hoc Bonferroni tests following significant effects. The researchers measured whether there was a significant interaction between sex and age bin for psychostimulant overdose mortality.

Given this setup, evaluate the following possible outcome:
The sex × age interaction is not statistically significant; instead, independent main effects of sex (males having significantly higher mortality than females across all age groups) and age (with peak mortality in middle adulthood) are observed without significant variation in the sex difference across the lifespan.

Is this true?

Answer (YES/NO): NO